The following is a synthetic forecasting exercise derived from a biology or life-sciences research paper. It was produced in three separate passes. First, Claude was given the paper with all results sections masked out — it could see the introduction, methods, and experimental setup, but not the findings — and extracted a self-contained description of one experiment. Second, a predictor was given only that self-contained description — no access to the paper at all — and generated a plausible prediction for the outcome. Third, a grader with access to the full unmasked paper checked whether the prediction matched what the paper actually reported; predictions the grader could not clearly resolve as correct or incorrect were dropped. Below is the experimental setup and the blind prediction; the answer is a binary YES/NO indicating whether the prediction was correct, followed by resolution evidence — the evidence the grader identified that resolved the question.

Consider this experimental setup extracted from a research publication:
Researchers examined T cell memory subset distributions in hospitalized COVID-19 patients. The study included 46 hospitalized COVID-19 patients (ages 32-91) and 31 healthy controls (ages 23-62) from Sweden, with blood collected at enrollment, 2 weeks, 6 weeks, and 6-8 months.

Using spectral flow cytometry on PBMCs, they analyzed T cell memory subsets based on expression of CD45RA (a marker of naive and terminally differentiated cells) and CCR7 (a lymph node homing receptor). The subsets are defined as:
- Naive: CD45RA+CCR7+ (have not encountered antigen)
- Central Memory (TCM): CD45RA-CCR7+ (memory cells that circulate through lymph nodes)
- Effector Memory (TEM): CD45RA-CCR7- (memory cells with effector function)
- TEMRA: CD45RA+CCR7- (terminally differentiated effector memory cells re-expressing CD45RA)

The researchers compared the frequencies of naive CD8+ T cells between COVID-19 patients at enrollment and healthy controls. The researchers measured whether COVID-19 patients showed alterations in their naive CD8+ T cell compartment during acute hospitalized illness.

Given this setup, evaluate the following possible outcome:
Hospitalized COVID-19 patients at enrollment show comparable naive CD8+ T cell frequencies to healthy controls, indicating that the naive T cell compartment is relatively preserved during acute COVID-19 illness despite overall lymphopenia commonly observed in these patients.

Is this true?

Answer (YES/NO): YES